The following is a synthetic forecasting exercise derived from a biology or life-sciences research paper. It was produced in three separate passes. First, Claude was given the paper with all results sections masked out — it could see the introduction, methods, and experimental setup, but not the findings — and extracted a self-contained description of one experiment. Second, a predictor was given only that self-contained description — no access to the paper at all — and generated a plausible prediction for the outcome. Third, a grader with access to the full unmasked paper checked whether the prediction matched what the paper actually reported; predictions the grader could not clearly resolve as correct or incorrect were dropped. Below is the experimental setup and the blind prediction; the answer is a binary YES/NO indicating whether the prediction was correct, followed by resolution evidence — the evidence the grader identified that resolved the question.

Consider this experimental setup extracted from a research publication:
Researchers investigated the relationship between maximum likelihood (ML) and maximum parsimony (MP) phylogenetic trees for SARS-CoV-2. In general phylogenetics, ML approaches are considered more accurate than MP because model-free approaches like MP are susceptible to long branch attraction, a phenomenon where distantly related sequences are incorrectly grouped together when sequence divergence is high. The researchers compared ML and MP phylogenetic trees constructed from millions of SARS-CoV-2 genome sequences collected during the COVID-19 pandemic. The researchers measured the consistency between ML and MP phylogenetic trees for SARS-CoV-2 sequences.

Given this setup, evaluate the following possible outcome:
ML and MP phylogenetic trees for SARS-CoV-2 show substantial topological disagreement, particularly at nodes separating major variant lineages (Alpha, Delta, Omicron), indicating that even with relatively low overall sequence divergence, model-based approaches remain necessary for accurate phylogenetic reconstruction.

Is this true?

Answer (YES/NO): NO